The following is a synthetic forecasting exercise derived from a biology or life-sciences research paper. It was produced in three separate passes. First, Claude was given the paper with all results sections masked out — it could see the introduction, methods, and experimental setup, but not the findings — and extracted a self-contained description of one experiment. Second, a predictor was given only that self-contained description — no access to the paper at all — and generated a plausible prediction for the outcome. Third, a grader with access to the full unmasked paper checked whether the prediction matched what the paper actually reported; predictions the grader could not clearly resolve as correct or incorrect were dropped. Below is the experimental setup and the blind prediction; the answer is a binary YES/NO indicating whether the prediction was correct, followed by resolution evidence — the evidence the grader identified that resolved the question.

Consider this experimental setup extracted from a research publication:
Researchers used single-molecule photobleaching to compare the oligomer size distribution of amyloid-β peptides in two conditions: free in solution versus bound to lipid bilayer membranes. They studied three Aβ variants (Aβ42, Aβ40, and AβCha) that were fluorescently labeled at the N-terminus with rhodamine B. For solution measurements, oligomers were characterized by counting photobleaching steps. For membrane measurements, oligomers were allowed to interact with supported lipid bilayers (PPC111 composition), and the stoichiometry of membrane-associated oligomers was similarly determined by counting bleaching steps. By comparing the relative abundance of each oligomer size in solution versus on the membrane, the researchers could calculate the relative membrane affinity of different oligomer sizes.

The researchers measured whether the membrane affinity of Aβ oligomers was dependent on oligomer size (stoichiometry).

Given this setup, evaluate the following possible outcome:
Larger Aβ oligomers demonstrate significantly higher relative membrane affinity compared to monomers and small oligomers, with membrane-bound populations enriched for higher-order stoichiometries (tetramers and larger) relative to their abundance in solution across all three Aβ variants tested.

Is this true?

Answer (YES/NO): NO